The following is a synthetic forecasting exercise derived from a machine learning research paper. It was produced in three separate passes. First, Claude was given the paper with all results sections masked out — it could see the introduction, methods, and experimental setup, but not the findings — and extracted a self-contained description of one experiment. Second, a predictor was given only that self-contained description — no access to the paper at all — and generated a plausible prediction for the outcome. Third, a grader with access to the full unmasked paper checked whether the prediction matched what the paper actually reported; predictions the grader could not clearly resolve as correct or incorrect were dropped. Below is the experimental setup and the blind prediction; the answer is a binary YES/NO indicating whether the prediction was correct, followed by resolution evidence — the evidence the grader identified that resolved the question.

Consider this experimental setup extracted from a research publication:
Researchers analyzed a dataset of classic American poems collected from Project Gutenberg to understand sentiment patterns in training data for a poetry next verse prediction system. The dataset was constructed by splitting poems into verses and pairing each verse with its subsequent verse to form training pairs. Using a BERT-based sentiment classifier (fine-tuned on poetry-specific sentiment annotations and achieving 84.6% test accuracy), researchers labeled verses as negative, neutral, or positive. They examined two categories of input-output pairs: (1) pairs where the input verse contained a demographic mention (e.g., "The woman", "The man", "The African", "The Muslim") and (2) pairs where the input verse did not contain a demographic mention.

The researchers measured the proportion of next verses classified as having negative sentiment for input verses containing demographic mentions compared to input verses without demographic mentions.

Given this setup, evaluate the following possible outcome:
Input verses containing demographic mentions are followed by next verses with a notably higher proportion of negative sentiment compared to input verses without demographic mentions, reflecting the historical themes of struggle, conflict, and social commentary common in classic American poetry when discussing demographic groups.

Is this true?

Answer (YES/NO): YES